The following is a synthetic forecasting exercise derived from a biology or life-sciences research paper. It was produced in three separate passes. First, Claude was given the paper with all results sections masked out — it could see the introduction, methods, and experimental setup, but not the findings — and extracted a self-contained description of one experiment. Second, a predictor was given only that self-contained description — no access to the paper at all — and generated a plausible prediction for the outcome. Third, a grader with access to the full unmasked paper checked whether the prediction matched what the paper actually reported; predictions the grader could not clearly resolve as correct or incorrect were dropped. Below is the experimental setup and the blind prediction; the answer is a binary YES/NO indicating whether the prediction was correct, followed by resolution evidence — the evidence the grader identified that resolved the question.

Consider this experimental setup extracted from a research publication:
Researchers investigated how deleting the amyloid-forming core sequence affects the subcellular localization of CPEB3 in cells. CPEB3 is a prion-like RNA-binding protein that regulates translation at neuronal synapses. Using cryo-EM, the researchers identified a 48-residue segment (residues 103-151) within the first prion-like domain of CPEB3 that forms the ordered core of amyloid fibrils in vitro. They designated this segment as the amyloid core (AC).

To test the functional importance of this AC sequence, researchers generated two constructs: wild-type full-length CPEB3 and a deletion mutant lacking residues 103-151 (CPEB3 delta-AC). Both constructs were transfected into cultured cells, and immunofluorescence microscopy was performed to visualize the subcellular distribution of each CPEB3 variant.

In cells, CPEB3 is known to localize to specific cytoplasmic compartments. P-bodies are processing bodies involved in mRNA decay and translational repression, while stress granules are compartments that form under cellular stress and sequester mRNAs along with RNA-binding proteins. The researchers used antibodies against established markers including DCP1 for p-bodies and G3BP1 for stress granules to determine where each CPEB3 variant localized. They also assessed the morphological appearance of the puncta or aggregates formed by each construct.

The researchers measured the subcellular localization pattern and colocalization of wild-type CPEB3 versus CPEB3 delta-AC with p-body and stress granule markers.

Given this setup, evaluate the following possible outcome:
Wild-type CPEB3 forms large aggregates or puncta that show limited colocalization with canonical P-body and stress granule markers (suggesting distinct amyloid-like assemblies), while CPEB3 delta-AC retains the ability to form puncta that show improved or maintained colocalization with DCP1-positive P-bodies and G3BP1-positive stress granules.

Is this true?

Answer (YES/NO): NO